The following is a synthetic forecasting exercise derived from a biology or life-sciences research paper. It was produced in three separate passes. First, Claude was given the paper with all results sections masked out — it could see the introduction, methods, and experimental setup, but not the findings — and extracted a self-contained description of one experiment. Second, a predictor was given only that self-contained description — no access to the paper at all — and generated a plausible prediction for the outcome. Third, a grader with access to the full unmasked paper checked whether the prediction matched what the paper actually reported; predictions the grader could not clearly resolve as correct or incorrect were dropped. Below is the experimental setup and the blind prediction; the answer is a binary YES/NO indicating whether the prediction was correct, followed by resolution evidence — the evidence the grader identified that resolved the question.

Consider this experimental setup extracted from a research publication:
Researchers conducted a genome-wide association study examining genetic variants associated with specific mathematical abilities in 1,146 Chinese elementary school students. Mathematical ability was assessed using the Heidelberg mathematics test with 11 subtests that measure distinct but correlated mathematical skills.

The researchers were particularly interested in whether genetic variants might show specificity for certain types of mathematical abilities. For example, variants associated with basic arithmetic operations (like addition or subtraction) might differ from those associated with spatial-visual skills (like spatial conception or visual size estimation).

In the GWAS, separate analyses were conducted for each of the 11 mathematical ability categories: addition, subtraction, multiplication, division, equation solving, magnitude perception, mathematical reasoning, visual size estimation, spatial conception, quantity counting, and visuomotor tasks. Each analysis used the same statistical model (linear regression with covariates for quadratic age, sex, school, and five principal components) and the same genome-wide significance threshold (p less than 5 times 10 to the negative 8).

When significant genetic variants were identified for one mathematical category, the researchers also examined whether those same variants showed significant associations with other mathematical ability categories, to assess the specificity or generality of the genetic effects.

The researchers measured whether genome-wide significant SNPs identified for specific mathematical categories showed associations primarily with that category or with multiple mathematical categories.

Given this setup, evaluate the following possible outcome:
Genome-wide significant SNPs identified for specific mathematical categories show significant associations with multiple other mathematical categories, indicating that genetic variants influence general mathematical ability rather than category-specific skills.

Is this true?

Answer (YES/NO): NO